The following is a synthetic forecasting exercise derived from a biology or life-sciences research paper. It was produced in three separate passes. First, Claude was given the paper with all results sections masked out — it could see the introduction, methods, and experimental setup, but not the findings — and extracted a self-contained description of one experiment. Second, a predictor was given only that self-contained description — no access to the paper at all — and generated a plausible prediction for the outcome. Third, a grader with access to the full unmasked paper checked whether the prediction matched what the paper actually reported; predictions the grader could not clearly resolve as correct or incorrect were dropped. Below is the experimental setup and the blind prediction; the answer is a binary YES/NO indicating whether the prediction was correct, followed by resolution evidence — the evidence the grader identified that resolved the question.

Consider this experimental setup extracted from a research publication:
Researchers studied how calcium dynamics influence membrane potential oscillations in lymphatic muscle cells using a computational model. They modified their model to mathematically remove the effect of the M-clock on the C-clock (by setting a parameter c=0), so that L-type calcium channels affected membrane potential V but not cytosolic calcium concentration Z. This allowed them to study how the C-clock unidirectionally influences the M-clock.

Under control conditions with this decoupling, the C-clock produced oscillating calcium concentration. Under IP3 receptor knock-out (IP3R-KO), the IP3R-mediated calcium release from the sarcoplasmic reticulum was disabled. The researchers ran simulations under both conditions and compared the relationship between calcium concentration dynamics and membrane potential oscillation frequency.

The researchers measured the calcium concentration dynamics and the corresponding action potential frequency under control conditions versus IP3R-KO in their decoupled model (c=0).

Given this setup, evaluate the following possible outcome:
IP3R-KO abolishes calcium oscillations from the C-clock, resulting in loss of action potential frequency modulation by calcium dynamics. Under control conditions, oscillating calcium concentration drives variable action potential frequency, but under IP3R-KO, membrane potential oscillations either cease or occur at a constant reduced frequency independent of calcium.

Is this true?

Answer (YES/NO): NO